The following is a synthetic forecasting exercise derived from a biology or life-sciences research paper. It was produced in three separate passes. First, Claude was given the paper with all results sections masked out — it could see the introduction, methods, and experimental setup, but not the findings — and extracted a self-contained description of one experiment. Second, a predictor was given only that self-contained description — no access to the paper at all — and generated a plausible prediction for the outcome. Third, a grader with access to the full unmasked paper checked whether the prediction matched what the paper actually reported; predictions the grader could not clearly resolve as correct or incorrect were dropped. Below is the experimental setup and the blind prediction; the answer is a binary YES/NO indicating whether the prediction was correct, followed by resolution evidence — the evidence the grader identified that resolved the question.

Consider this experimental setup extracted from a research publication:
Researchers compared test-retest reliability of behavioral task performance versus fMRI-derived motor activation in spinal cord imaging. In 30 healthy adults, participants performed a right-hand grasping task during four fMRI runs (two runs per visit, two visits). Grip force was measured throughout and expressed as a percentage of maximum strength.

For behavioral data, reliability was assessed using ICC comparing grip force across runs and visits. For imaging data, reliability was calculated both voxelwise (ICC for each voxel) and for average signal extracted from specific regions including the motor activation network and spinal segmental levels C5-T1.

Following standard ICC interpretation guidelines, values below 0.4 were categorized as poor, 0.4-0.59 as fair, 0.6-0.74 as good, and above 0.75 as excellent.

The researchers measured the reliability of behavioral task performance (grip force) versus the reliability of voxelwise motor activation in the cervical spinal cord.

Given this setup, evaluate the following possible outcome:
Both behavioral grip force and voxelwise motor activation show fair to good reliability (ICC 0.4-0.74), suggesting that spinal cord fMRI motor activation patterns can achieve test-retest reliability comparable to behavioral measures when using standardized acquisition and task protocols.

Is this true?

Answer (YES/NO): NO